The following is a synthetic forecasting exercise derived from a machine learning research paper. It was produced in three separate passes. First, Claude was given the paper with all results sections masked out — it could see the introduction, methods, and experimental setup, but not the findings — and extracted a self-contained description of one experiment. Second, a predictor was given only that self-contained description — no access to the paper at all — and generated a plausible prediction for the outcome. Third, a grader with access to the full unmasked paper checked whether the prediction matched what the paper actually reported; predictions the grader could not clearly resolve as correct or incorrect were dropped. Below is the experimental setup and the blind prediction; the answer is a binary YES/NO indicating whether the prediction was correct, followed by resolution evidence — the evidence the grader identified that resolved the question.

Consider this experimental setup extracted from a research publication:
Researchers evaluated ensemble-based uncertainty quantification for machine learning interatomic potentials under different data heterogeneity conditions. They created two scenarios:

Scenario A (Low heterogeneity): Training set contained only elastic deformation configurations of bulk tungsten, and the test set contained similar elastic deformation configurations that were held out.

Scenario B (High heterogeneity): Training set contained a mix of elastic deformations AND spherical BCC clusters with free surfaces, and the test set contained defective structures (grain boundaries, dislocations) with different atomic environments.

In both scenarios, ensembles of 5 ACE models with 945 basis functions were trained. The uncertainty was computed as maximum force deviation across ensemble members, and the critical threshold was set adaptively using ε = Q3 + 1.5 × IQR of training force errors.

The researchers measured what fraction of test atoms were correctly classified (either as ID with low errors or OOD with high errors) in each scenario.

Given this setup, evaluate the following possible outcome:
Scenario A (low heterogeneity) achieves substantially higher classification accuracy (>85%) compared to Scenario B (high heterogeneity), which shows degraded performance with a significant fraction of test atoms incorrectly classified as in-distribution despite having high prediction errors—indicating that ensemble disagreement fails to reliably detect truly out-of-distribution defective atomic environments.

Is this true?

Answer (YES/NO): NO